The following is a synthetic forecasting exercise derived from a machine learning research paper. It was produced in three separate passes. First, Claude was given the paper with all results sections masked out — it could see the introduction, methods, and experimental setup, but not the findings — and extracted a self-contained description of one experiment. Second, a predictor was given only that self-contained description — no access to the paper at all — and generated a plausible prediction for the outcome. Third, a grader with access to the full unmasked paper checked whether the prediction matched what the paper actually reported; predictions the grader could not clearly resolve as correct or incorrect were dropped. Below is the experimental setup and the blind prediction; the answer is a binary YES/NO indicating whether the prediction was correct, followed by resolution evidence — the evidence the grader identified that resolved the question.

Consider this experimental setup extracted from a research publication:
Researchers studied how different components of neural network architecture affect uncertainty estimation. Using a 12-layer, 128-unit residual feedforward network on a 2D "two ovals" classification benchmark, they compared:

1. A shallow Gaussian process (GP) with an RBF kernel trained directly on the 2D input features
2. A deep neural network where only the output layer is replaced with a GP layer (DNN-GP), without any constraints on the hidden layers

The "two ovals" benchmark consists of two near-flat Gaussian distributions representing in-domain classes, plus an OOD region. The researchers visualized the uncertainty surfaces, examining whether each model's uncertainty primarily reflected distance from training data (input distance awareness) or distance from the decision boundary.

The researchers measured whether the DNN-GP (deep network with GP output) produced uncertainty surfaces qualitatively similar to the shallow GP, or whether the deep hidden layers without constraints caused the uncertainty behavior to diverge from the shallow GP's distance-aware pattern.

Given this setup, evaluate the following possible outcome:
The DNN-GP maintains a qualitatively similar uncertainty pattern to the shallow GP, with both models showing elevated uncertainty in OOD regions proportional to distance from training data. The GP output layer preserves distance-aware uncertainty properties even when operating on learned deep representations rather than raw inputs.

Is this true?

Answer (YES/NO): NO